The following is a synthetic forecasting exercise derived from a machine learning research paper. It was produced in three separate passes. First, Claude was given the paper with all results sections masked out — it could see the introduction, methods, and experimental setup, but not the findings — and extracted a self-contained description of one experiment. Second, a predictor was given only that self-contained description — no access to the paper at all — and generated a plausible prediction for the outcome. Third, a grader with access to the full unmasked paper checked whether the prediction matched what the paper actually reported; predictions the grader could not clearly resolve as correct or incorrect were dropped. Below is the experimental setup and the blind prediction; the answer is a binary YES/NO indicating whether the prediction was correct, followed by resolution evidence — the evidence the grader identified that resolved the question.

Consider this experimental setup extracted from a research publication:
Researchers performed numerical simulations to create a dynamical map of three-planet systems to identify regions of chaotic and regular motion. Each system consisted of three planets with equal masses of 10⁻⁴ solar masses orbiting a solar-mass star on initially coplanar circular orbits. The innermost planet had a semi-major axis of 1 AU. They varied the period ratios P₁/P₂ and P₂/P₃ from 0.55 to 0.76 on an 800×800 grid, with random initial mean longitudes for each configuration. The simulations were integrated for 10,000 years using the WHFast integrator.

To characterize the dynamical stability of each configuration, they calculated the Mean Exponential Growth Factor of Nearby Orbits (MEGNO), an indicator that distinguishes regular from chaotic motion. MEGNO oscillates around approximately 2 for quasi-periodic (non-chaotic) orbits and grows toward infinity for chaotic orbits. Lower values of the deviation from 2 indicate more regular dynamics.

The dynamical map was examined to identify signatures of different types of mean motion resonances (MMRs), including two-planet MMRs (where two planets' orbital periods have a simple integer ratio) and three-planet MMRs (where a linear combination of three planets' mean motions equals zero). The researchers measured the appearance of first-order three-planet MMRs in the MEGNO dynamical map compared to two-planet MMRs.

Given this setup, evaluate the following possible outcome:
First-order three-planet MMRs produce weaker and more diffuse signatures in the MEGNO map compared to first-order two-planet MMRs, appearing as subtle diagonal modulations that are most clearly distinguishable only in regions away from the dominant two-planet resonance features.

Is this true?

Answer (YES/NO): NO